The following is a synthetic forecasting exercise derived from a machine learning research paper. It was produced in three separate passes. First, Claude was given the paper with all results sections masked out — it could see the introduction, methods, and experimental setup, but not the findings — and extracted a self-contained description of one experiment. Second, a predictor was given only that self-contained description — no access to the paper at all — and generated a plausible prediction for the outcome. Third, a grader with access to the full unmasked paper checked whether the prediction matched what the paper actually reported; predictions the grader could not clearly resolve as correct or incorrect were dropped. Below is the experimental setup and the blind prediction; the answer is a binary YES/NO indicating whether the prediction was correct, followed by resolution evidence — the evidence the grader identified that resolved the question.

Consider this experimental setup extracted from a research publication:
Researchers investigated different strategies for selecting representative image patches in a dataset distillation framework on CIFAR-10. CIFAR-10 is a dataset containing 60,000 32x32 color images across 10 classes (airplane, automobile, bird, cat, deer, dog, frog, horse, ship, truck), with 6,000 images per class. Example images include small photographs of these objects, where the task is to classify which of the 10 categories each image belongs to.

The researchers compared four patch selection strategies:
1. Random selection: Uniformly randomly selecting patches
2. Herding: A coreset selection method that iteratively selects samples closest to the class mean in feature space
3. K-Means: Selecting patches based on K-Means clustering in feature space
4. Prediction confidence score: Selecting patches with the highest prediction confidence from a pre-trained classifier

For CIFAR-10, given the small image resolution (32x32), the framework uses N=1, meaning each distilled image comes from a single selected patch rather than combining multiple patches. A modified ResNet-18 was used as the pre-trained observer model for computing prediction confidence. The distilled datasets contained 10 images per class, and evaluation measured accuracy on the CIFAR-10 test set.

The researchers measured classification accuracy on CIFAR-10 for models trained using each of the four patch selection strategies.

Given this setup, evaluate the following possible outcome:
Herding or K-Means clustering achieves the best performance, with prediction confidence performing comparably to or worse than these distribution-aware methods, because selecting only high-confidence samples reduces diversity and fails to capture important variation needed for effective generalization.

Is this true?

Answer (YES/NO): YES